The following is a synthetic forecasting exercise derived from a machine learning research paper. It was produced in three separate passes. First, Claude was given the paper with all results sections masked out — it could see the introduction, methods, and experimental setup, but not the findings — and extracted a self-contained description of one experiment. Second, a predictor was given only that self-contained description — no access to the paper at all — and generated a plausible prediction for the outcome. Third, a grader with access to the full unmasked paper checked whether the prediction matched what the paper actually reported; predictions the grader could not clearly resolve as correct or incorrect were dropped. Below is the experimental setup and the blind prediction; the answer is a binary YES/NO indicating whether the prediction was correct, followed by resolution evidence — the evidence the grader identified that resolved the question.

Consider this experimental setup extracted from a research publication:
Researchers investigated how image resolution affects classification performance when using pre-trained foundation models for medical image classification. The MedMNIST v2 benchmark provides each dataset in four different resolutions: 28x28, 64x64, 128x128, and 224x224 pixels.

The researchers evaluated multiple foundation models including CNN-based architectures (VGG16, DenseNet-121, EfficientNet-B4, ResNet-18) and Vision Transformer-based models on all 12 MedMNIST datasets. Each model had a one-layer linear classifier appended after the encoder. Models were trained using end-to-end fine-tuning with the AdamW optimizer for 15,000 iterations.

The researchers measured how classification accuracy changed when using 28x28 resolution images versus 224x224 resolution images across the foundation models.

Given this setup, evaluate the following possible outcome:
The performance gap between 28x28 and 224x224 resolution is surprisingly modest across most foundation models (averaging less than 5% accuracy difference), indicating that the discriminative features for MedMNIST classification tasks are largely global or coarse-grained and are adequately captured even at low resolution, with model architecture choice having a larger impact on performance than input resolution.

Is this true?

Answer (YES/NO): NO